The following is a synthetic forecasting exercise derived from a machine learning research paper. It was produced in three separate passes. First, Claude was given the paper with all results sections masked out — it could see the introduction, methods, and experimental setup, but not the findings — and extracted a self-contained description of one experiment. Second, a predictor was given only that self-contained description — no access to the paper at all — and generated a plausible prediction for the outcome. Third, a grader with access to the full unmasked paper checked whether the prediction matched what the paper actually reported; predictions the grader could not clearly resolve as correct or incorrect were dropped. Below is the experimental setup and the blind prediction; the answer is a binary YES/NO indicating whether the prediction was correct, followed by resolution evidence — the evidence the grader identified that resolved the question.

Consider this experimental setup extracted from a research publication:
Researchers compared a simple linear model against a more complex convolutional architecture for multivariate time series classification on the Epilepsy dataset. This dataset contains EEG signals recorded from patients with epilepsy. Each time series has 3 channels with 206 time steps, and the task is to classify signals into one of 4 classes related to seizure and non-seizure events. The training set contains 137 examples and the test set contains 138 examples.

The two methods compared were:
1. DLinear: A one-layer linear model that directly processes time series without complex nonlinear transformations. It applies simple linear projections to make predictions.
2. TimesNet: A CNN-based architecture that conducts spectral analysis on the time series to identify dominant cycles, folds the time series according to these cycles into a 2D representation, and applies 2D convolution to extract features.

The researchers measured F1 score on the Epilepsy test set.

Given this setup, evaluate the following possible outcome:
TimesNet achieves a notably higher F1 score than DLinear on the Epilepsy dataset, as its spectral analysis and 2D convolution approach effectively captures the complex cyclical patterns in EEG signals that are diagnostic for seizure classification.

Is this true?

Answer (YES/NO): YES